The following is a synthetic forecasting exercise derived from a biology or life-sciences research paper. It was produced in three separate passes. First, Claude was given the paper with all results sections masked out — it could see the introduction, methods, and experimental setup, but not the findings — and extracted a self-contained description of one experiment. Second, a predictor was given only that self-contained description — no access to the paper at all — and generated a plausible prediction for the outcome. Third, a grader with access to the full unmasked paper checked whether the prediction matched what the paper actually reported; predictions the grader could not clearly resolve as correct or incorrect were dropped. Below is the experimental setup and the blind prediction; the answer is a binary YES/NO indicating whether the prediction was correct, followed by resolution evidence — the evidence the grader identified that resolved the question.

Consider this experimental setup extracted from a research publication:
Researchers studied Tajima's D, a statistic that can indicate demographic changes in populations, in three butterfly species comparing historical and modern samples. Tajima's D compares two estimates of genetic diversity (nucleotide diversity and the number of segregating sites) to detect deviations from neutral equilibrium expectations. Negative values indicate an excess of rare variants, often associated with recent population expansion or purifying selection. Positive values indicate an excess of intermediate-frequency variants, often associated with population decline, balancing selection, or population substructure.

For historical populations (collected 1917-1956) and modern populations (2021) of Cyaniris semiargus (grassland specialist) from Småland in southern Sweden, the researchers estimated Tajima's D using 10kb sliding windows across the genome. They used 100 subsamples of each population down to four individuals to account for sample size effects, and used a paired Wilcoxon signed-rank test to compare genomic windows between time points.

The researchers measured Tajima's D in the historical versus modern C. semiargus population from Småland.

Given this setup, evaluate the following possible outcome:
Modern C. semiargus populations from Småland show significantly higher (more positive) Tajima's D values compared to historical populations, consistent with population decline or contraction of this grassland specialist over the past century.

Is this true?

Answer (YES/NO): YES